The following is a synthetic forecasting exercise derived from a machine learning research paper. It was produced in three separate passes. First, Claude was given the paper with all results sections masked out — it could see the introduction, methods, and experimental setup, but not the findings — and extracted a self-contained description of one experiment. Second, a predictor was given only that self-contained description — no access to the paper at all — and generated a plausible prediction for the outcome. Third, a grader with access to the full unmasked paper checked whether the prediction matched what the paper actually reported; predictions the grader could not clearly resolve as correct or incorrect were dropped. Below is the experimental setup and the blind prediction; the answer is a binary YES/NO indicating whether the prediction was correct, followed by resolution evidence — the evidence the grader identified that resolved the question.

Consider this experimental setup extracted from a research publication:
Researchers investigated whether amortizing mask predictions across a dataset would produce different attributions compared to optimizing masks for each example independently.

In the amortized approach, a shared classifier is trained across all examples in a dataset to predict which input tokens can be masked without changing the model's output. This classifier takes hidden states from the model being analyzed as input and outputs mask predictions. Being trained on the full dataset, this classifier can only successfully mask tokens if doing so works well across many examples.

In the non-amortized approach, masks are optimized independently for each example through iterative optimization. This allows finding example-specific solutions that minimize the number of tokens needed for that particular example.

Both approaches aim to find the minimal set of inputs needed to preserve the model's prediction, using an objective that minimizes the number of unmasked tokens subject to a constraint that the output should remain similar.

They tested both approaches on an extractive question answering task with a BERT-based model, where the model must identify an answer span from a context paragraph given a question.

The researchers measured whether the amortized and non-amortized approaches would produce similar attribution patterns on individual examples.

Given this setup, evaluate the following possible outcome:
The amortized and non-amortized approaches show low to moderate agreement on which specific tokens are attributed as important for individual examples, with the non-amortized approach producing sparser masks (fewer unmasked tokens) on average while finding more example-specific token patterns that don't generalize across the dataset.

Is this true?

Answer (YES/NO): YES